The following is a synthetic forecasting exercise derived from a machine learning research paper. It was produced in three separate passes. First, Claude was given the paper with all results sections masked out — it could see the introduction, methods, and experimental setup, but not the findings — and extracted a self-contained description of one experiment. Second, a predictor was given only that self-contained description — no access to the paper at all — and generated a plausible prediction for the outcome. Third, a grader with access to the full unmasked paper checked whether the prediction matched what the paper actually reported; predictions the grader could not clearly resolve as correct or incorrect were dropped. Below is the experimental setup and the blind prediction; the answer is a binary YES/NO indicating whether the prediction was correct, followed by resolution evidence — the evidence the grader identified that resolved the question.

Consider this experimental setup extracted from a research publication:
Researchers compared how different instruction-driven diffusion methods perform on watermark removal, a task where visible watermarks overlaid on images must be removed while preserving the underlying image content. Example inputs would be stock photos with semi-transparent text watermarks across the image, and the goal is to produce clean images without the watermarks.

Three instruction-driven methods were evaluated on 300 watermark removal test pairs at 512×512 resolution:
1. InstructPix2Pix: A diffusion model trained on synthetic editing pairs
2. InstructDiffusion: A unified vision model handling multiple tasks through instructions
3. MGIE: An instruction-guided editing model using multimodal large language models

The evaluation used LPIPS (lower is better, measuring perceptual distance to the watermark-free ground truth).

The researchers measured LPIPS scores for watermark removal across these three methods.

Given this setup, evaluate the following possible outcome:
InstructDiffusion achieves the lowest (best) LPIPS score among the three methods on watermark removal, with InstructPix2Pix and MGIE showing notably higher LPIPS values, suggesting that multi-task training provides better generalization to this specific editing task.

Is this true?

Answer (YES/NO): YES